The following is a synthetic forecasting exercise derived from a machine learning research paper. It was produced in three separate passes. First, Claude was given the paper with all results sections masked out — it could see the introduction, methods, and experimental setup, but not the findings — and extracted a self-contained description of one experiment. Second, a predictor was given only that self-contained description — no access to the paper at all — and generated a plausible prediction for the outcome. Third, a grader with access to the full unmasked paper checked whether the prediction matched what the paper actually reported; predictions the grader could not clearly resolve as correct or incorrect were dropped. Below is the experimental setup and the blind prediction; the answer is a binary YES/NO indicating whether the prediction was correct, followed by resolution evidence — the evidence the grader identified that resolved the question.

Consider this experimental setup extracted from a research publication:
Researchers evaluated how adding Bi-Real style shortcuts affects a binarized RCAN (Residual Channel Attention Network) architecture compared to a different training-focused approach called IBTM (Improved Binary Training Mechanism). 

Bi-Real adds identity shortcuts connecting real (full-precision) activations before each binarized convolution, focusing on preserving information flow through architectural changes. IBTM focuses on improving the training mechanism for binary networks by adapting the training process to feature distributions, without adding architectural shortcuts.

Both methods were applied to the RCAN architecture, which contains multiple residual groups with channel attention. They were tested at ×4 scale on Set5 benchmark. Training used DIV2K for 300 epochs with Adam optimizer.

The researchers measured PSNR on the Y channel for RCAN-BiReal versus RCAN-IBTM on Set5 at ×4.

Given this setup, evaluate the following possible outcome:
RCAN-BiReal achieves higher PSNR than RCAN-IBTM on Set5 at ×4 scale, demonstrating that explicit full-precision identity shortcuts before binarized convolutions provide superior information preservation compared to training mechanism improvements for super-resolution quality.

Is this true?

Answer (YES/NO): YES